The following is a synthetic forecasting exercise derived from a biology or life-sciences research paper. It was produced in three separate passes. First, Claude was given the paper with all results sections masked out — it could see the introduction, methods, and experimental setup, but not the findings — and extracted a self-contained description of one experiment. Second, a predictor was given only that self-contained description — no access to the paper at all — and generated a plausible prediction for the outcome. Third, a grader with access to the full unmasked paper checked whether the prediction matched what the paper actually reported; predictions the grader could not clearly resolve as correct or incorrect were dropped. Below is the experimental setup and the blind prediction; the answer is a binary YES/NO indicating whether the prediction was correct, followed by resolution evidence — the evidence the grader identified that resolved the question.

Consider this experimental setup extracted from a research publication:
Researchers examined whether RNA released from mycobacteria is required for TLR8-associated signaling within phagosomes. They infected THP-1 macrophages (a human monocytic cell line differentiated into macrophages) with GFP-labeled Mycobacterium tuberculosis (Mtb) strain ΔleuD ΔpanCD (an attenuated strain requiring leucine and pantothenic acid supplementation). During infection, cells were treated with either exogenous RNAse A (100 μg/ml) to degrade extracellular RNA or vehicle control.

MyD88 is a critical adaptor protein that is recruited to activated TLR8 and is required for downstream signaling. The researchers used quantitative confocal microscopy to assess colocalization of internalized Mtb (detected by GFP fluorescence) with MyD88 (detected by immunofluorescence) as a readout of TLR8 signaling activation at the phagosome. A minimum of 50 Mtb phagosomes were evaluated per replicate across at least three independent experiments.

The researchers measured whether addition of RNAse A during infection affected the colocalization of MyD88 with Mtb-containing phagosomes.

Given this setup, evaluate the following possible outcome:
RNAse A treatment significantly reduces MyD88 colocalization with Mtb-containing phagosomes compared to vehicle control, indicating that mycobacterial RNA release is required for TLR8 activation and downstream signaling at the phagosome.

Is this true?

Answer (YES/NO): YES